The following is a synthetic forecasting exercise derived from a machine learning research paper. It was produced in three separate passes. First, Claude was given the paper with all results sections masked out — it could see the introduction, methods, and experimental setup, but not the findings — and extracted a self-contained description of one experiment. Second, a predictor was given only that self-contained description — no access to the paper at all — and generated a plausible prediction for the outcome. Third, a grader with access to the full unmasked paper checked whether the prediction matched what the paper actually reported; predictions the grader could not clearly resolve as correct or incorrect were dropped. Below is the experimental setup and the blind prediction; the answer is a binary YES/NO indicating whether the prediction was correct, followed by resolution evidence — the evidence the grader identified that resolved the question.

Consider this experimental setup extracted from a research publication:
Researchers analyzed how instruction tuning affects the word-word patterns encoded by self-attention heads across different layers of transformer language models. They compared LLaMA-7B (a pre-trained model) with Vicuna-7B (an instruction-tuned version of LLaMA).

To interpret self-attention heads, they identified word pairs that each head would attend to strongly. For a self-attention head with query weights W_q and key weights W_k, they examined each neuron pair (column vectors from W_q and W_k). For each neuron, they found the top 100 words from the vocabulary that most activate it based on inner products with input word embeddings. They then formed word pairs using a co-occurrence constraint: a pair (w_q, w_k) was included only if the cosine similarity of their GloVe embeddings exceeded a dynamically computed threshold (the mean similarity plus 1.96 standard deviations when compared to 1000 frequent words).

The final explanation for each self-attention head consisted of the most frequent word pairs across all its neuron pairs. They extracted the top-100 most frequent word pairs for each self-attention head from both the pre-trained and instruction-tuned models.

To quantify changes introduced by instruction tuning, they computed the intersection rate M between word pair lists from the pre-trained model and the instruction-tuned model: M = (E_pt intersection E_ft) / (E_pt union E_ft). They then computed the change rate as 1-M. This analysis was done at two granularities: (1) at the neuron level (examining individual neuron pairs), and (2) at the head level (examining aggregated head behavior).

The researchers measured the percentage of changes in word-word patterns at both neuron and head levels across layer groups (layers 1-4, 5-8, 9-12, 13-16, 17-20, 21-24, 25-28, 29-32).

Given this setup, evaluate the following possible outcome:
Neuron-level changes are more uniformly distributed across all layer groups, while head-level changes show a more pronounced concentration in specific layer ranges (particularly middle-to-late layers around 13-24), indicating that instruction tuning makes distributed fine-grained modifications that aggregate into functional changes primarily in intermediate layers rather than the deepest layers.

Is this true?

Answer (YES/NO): YES